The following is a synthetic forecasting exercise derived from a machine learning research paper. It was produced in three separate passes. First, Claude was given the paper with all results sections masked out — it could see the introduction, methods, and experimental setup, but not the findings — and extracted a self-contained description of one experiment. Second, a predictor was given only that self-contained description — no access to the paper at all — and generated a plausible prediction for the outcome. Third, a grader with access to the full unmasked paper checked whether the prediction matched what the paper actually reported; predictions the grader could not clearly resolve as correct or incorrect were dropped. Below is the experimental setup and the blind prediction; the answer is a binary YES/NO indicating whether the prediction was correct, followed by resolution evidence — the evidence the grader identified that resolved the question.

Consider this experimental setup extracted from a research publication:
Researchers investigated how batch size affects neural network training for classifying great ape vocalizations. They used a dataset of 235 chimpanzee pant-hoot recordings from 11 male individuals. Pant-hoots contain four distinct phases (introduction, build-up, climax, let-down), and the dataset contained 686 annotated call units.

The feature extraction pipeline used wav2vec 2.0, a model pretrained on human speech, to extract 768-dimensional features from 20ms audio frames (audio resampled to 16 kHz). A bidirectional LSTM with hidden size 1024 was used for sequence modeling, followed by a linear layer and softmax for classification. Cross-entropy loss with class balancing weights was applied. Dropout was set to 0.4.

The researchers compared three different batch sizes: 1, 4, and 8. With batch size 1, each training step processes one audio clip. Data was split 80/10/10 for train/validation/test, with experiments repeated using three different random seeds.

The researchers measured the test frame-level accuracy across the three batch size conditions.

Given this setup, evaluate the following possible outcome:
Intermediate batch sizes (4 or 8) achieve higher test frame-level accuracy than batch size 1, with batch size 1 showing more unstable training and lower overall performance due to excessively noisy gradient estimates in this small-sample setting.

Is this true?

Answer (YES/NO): NO